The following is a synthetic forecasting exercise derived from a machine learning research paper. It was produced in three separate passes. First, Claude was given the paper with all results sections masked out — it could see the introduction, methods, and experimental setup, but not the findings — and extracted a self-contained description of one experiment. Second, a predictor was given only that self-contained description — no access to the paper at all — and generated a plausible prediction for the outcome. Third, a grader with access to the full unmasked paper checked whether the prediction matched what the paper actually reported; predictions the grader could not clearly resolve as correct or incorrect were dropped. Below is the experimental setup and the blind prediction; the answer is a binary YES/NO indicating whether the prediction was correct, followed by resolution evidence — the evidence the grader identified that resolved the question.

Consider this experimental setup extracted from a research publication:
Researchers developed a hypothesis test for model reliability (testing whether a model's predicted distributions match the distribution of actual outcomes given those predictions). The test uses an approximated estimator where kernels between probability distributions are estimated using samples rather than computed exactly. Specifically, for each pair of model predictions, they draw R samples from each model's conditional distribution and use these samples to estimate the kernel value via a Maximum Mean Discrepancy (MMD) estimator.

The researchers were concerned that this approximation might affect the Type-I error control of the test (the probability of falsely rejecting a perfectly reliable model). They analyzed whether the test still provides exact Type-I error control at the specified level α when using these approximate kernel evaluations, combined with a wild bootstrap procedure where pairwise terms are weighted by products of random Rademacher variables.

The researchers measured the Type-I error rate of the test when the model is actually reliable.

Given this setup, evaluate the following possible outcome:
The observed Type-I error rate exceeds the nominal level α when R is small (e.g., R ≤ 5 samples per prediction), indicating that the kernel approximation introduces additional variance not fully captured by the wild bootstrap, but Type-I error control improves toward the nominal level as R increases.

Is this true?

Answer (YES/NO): NO